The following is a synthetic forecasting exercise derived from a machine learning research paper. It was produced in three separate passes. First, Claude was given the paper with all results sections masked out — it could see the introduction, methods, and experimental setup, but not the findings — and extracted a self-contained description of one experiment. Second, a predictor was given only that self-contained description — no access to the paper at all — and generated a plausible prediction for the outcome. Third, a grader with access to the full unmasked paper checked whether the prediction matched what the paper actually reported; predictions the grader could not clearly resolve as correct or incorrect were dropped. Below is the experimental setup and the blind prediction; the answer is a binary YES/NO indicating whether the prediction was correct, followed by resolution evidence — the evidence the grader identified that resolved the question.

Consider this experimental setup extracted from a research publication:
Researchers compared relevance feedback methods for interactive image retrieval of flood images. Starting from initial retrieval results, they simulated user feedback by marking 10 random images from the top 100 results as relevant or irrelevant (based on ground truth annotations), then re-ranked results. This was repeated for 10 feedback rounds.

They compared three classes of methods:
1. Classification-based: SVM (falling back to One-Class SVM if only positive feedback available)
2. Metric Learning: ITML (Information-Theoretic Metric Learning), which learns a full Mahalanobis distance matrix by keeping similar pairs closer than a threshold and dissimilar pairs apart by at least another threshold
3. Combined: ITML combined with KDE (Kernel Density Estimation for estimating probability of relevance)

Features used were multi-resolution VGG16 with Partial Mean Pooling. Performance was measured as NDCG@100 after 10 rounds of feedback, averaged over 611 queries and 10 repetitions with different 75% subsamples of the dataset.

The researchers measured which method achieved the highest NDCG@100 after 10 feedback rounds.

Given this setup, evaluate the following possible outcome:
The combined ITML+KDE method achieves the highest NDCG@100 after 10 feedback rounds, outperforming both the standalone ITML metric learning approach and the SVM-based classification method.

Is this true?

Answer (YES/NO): NO